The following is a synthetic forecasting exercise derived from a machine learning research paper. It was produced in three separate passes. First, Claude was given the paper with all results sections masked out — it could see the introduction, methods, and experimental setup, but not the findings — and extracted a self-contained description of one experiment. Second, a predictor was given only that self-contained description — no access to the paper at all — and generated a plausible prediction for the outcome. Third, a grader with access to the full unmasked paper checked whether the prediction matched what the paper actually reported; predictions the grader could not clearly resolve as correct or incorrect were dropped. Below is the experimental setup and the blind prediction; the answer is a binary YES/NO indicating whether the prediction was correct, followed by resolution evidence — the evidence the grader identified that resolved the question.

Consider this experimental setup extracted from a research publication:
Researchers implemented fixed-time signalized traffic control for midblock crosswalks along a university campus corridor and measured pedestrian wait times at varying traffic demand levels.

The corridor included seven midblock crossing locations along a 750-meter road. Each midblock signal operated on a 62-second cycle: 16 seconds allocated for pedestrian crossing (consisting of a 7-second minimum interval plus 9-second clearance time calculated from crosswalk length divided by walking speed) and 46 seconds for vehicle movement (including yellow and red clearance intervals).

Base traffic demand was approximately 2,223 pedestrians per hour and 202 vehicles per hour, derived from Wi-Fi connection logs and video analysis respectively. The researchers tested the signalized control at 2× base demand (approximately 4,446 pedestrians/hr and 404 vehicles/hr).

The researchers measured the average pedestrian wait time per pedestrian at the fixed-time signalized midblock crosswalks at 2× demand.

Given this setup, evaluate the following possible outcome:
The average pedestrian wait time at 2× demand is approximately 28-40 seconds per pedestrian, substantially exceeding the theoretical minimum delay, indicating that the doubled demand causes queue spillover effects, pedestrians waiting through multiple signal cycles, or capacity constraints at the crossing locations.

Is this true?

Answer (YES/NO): NO